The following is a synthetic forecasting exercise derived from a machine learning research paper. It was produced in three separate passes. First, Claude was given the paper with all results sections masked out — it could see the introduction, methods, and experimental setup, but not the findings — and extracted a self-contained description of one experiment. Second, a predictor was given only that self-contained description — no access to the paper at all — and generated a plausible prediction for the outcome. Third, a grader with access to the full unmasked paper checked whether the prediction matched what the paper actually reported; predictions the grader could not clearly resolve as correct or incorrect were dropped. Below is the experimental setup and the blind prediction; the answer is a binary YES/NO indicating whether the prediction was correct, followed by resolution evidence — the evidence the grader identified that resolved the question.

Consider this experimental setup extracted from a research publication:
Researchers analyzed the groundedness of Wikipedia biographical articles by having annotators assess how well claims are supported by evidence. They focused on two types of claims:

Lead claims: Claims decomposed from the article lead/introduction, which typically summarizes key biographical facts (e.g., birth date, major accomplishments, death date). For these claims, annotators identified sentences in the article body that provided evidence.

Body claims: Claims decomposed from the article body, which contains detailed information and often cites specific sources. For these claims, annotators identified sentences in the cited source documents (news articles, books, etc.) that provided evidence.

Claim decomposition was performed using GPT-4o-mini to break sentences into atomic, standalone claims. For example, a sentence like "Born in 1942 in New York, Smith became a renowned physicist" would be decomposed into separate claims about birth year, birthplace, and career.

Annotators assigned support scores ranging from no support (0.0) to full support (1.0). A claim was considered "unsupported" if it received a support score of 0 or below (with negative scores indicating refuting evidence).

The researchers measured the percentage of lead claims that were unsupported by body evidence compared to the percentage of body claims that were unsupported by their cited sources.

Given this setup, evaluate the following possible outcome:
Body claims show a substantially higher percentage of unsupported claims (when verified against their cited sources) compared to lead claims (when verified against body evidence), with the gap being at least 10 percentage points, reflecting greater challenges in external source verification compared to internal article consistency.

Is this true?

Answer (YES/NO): NO